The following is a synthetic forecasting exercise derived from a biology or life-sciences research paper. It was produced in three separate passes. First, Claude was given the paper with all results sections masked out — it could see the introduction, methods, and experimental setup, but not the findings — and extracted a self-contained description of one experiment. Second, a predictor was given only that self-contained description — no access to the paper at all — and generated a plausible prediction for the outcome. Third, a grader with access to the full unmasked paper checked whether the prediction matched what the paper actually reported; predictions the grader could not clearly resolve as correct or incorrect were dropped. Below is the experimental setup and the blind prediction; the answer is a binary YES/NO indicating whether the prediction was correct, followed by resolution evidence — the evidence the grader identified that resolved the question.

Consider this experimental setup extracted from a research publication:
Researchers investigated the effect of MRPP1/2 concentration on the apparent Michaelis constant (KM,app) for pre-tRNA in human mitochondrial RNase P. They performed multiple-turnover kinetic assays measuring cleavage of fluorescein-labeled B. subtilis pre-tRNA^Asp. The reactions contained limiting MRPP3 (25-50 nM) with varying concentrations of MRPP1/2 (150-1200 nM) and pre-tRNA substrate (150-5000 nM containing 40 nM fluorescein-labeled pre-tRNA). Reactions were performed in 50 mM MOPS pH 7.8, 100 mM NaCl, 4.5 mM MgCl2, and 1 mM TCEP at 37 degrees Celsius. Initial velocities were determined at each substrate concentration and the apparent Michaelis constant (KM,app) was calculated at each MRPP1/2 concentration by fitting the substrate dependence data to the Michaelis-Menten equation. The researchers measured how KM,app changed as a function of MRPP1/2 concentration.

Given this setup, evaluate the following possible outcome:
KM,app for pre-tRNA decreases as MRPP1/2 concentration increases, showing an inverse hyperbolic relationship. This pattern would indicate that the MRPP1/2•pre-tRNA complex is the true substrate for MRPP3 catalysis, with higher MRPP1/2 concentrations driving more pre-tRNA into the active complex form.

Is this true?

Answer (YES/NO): YES